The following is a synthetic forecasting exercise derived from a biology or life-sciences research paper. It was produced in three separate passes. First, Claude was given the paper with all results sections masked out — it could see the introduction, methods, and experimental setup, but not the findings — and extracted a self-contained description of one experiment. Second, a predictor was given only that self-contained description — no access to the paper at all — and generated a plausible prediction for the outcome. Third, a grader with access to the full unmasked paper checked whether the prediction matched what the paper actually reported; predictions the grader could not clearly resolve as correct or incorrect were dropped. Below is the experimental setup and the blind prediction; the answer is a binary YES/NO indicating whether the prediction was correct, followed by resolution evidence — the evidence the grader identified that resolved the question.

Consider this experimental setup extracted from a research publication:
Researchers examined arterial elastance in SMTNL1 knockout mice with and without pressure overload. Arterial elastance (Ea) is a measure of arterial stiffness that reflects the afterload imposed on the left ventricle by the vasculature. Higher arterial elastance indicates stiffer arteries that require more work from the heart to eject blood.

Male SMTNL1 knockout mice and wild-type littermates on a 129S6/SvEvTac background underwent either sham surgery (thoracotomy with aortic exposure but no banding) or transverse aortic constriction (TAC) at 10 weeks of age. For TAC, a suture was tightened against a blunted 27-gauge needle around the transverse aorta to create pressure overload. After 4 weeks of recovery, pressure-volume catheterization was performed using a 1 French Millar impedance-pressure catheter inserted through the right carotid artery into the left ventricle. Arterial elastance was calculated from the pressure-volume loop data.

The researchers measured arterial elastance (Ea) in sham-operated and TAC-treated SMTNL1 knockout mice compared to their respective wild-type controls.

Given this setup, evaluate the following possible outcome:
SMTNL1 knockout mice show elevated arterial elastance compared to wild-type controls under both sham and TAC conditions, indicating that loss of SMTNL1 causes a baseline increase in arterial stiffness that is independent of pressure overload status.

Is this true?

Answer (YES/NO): NO